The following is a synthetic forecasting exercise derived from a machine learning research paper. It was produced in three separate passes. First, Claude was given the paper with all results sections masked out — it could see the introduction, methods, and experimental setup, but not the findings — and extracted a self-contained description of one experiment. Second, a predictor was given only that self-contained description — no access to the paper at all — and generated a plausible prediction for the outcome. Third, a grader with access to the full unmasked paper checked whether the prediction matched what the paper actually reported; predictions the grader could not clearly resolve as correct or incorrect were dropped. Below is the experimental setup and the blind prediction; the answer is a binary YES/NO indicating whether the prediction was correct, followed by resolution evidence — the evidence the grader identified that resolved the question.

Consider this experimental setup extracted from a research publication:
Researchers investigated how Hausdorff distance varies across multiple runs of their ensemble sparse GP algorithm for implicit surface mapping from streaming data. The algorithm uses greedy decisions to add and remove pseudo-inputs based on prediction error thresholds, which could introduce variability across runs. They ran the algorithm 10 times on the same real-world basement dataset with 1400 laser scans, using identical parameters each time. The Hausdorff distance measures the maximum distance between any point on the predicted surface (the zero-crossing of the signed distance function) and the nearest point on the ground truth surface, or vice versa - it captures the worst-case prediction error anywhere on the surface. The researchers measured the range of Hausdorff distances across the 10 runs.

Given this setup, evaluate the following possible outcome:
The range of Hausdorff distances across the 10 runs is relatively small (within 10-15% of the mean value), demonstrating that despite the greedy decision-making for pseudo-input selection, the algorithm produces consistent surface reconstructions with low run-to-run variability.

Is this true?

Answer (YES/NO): NO